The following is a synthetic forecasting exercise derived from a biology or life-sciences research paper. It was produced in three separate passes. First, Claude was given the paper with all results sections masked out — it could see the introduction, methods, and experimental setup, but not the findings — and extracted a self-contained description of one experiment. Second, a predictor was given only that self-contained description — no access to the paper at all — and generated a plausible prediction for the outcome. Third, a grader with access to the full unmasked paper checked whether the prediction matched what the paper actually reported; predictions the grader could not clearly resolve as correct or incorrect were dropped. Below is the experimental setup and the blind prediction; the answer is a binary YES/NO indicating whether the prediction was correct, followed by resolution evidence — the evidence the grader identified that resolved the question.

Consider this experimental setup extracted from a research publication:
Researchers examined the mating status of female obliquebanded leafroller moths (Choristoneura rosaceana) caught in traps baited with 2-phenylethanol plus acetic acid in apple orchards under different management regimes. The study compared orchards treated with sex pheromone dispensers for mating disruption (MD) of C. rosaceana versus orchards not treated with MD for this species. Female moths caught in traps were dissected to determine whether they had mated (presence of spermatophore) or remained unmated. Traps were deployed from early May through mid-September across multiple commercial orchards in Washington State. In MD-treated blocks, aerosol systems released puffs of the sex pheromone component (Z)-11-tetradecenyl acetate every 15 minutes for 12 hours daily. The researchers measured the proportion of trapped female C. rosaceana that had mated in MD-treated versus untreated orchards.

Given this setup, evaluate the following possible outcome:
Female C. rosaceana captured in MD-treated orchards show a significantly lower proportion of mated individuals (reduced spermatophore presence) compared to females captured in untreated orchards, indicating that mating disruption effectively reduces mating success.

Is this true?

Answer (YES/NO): NO